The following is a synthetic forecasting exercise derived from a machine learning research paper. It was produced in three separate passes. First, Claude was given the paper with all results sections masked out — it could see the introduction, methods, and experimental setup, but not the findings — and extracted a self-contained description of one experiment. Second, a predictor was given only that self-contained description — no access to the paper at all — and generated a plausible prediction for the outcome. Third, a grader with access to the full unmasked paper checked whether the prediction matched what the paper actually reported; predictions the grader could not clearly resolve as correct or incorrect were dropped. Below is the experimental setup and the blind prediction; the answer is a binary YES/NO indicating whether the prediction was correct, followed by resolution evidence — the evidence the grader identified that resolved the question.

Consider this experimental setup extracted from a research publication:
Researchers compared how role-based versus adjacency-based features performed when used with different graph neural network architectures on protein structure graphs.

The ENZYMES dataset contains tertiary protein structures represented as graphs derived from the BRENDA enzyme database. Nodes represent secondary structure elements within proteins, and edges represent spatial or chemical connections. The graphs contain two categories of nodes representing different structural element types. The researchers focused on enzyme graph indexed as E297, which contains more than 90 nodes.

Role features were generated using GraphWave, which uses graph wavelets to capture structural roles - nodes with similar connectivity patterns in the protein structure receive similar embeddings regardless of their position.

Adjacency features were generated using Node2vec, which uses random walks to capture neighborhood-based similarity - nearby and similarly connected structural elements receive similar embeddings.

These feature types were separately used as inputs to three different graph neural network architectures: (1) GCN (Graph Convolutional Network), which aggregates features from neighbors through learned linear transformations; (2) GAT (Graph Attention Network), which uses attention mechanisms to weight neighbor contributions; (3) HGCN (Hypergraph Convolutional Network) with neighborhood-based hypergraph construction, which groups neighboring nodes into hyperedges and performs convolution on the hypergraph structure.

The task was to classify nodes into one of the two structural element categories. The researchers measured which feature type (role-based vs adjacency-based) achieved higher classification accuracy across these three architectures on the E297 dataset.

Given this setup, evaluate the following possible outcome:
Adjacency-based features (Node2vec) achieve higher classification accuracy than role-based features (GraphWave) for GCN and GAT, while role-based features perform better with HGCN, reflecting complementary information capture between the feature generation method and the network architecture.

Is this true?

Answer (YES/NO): NO